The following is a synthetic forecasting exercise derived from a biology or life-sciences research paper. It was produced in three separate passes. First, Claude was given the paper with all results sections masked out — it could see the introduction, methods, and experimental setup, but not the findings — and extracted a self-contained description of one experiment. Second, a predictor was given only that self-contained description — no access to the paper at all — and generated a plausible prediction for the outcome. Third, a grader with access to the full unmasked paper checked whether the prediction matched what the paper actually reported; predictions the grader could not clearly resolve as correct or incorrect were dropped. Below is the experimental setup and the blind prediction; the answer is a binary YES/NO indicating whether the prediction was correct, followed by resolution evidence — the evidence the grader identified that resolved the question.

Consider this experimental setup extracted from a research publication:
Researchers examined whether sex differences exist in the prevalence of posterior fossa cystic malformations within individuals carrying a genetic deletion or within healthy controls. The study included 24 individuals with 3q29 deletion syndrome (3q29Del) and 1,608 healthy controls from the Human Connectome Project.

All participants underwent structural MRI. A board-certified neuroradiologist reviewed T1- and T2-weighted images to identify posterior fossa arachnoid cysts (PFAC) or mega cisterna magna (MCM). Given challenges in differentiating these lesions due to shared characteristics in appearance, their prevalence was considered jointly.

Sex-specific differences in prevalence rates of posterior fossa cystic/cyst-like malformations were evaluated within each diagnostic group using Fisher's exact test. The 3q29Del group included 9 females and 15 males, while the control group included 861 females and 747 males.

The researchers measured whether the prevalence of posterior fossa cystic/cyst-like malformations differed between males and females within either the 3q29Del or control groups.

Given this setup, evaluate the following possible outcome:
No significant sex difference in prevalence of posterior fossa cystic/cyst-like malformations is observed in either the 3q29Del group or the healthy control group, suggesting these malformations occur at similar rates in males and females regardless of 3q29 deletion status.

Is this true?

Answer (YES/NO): NO